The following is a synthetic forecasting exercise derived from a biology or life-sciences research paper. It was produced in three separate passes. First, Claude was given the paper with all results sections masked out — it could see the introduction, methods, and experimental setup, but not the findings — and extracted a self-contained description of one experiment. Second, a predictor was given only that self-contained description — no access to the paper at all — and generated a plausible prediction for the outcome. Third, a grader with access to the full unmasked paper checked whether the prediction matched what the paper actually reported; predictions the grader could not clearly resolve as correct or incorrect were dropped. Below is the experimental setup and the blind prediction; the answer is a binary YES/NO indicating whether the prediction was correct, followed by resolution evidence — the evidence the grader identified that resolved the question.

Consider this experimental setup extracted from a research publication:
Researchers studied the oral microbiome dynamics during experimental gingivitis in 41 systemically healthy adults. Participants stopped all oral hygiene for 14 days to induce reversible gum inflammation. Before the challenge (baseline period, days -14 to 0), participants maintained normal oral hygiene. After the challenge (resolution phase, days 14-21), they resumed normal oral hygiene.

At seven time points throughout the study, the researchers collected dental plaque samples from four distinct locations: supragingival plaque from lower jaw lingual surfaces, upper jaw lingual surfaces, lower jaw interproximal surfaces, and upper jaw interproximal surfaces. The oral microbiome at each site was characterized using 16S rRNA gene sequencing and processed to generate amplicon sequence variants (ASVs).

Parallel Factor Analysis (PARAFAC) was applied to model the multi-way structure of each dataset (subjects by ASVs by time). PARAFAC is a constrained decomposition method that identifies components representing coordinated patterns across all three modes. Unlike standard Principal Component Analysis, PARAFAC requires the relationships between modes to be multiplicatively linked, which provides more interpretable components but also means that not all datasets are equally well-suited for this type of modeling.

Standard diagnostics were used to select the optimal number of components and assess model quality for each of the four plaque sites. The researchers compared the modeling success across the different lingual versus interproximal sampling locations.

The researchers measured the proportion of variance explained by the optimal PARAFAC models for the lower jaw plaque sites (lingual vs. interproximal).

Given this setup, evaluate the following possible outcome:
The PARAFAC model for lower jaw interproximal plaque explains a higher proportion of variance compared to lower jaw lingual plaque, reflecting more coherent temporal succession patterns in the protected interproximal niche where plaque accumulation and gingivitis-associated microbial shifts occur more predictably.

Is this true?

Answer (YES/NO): NO